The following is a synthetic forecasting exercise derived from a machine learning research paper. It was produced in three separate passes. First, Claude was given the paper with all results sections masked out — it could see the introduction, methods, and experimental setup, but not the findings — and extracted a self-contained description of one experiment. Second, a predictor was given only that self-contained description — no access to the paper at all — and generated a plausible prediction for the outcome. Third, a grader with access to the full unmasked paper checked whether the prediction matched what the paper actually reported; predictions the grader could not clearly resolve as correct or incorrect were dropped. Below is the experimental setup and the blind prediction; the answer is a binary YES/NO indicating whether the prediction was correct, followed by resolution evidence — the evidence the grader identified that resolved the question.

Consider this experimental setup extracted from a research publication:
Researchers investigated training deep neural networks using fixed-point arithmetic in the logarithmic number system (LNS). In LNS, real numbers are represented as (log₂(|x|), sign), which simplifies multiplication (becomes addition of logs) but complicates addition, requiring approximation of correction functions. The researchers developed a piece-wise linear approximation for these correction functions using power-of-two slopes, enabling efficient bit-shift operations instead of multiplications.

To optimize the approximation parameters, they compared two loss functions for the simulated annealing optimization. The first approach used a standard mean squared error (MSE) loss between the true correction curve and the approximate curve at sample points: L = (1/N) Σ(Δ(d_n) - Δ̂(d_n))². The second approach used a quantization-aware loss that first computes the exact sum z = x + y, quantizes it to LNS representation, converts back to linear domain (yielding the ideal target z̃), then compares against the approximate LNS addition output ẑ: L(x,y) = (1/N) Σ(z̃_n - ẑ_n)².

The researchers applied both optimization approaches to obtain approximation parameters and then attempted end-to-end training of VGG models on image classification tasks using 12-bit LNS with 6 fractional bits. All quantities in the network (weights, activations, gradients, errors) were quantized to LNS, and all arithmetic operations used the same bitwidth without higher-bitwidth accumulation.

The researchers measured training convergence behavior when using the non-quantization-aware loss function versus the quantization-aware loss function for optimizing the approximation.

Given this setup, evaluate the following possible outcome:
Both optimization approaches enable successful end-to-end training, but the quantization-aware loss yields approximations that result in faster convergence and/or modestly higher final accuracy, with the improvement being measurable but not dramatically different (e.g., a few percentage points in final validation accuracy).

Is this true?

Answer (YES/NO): NO